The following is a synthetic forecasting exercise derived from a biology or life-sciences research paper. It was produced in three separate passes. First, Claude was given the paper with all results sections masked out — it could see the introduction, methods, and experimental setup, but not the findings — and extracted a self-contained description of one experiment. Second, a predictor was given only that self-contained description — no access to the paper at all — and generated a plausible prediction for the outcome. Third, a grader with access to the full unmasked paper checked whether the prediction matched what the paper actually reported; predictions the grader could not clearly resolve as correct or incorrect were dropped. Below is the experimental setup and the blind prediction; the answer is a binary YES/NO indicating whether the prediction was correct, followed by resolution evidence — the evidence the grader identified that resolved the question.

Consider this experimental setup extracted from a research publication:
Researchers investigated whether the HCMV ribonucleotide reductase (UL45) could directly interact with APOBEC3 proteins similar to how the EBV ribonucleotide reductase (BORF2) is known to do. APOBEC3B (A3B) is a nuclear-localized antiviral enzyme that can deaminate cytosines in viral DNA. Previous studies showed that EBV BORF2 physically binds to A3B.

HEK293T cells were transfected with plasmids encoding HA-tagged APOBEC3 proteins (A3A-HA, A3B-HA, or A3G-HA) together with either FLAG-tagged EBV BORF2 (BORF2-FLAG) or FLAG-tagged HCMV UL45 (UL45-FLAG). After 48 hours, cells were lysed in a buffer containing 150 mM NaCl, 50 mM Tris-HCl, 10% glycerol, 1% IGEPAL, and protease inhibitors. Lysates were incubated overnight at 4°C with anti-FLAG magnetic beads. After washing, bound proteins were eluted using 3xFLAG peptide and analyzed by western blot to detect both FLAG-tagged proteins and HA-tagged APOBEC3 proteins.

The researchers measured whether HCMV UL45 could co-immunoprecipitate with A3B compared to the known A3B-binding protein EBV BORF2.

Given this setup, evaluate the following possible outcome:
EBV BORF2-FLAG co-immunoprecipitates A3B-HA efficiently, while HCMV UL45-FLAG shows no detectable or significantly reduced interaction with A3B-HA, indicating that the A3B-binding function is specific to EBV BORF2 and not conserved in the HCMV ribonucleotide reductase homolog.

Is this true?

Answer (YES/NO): YES